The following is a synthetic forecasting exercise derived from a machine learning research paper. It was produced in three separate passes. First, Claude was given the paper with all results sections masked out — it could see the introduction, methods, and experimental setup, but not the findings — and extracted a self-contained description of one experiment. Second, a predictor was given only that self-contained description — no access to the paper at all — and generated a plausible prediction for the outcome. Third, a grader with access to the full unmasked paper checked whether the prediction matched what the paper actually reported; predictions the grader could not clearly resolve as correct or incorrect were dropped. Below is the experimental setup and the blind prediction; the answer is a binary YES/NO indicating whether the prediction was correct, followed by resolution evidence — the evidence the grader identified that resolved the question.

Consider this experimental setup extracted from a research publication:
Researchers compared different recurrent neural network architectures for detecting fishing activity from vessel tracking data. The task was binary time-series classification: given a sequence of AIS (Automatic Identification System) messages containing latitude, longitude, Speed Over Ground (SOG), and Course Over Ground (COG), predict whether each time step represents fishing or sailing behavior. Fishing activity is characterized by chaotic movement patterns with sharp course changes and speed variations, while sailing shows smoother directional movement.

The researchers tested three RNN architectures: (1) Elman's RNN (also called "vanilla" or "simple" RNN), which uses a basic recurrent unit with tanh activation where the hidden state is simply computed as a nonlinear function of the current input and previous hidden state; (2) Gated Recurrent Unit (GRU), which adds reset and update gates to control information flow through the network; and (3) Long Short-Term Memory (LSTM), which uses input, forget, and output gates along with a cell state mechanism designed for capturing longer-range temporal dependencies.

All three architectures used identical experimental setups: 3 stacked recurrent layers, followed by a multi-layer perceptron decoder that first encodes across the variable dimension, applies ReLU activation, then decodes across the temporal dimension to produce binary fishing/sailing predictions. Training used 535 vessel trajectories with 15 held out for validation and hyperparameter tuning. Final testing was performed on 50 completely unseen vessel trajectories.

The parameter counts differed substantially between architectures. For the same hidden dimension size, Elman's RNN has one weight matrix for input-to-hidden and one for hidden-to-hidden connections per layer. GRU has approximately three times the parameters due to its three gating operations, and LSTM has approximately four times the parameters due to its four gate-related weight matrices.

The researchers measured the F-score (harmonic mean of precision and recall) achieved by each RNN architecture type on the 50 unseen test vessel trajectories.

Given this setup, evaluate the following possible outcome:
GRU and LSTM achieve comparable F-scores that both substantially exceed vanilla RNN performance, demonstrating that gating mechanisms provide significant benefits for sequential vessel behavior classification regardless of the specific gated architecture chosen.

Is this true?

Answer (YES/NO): NO